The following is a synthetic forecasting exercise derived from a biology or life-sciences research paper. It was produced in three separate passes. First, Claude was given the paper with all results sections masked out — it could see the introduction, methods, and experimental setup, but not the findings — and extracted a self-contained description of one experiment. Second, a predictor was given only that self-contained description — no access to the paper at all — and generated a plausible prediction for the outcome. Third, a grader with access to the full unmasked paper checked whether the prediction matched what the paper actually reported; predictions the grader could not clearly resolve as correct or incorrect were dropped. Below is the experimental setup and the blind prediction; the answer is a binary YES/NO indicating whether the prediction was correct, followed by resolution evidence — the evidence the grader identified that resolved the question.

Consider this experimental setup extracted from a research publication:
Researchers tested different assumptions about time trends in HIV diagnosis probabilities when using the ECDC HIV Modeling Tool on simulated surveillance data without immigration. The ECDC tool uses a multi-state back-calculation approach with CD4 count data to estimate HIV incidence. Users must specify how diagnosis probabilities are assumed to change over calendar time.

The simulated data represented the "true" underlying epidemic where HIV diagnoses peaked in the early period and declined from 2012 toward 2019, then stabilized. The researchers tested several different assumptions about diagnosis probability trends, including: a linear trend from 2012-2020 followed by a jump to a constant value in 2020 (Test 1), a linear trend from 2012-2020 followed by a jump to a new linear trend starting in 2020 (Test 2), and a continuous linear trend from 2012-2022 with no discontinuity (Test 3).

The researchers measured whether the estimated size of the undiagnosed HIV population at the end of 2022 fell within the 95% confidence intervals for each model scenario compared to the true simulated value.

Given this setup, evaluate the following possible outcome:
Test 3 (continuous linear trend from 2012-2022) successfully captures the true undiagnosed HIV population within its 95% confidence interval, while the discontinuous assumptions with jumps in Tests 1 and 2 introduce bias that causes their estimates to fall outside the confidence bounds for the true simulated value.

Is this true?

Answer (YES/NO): NO